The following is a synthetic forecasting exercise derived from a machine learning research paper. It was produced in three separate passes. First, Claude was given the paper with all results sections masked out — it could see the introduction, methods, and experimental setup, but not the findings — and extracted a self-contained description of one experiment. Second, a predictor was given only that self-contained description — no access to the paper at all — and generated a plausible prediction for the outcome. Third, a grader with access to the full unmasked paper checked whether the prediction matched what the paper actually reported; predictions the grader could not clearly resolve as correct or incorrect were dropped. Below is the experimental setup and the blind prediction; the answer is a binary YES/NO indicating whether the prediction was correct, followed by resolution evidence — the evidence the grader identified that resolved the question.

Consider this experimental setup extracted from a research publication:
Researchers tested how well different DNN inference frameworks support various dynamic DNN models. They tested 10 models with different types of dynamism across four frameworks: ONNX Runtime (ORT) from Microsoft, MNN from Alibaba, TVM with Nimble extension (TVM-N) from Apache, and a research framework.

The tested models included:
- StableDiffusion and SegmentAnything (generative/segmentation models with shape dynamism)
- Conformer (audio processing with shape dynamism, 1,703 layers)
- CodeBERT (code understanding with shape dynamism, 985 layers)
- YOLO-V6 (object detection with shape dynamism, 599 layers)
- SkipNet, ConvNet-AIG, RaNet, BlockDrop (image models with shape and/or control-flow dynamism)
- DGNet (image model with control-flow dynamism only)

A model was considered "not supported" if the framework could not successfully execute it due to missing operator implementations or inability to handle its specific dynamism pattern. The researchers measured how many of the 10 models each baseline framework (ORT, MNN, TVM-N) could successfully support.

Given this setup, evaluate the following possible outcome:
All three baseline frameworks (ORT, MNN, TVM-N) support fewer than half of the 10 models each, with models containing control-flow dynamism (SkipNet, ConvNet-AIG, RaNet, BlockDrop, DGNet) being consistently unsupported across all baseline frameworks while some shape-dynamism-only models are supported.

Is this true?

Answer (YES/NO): NO